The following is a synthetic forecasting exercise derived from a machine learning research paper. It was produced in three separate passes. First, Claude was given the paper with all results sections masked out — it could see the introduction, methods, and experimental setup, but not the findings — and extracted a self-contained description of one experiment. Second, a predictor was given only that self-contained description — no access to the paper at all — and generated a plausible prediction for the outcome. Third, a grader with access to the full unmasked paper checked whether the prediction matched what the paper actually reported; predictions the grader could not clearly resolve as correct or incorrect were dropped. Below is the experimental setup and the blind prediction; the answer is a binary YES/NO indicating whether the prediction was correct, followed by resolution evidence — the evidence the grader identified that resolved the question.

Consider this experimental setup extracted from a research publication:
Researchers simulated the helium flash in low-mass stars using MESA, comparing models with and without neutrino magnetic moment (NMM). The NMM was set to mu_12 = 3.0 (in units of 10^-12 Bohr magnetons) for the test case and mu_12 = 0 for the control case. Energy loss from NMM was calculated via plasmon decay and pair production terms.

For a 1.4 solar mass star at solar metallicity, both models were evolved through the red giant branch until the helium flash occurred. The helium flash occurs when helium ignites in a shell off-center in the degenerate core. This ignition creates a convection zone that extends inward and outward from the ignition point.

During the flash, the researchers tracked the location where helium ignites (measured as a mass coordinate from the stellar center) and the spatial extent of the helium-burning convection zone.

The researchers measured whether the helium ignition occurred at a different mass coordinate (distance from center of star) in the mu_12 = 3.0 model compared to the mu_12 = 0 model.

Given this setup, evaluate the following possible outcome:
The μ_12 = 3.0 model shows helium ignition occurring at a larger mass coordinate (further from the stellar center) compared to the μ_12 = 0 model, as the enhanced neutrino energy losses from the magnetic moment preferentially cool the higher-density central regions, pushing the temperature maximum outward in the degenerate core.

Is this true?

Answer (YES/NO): YES